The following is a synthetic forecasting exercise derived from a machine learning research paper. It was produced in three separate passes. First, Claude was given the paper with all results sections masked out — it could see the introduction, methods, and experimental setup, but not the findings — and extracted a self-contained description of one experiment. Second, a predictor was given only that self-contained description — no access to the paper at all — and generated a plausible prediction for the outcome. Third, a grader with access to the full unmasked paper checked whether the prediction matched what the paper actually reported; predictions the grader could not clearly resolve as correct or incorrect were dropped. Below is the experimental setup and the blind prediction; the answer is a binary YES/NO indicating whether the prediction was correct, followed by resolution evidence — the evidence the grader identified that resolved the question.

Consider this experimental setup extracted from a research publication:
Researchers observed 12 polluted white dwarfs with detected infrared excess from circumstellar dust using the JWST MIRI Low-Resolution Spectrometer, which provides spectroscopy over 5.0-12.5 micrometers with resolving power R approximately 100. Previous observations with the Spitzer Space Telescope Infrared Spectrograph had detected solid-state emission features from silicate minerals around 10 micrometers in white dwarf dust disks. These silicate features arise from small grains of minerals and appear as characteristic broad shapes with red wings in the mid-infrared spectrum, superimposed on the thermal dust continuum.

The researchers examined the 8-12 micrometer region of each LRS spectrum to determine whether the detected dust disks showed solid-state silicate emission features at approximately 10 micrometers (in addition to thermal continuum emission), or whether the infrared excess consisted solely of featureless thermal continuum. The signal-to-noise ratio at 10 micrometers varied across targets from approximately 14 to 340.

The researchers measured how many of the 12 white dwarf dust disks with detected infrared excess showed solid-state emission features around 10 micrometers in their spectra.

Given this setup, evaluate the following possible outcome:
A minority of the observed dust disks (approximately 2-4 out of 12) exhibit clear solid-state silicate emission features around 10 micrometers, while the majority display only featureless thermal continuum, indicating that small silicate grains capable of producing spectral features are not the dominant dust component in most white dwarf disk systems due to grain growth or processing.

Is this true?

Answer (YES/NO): NO